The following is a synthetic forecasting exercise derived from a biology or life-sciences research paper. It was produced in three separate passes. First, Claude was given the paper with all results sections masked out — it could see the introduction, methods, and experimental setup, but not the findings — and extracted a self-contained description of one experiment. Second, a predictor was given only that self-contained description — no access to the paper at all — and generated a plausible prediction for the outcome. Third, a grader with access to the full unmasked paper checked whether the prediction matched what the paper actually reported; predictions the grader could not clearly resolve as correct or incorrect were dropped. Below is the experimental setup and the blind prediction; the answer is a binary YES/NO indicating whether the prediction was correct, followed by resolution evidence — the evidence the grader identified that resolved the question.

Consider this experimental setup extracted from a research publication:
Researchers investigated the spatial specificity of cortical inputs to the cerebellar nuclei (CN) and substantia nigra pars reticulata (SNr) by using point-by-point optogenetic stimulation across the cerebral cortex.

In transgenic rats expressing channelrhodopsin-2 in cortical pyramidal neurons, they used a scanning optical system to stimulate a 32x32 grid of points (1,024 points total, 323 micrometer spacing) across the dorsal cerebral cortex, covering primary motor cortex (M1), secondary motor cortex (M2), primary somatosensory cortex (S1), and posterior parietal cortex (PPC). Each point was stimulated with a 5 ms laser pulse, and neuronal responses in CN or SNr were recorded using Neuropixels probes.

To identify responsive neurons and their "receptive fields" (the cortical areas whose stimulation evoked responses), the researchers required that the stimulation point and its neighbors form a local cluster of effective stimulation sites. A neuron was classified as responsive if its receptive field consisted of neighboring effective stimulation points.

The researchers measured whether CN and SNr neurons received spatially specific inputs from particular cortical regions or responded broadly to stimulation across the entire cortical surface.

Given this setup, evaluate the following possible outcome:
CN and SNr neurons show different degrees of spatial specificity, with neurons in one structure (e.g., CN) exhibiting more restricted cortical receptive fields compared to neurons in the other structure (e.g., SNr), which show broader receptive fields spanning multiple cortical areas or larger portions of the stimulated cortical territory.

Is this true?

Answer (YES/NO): NO